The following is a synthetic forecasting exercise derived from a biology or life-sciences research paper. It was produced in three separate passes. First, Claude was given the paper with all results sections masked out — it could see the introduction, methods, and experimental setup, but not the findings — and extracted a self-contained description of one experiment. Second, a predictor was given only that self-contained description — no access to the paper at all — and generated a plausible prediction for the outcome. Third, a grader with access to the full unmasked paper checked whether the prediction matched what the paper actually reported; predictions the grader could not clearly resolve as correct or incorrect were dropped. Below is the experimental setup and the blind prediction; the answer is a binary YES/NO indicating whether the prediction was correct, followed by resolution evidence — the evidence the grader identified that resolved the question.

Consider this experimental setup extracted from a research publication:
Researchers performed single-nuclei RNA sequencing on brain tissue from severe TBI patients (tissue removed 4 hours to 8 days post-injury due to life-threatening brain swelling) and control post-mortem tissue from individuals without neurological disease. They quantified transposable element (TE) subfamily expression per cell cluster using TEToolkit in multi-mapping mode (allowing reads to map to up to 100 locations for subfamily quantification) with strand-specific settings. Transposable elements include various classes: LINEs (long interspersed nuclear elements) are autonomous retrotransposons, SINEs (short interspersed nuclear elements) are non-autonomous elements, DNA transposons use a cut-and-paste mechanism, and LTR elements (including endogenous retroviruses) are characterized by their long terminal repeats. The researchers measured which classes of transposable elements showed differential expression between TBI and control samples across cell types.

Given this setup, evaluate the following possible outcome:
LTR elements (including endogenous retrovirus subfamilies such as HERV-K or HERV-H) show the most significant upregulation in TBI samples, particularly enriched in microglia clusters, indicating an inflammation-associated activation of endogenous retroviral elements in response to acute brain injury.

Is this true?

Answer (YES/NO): NO